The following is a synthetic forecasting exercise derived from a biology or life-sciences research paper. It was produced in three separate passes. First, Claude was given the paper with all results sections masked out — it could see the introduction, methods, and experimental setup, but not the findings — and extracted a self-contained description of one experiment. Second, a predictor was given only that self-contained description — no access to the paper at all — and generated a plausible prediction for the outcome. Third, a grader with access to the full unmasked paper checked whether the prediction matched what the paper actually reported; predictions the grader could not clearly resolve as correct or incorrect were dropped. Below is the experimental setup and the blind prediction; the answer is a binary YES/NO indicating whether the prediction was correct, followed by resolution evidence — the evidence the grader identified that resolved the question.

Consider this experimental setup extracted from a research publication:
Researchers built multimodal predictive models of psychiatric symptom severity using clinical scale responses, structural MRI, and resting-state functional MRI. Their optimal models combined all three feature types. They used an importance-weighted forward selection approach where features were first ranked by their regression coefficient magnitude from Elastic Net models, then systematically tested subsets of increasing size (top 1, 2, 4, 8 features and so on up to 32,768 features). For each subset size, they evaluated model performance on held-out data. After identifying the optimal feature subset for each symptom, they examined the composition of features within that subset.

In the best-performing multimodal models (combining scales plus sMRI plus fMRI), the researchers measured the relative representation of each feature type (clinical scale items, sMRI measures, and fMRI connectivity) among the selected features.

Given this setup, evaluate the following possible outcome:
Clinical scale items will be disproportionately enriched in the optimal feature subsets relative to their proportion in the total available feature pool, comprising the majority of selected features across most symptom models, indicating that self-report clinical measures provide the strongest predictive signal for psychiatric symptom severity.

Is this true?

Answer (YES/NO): NO